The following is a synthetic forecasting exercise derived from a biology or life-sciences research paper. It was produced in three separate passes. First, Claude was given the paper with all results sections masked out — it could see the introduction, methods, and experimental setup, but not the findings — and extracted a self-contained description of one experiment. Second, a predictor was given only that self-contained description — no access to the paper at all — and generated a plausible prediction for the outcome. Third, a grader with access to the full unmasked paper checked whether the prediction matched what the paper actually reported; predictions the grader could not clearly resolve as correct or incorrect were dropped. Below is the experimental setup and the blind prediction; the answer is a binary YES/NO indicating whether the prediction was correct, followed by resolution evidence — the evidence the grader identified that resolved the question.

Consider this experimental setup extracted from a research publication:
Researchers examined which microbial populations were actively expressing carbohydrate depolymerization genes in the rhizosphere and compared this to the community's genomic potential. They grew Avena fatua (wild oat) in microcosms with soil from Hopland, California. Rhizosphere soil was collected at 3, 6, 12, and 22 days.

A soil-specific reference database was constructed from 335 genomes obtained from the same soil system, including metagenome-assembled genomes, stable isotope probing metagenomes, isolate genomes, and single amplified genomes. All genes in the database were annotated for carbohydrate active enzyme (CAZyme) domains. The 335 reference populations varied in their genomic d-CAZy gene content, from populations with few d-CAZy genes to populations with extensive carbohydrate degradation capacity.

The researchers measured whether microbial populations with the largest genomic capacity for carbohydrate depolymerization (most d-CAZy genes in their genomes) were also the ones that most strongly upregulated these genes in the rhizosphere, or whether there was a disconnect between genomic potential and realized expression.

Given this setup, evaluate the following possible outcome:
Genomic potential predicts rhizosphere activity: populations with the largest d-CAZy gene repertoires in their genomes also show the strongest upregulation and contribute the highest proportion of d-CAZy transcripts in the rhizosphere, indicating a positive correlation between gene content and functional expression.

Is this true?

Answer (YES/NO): NO